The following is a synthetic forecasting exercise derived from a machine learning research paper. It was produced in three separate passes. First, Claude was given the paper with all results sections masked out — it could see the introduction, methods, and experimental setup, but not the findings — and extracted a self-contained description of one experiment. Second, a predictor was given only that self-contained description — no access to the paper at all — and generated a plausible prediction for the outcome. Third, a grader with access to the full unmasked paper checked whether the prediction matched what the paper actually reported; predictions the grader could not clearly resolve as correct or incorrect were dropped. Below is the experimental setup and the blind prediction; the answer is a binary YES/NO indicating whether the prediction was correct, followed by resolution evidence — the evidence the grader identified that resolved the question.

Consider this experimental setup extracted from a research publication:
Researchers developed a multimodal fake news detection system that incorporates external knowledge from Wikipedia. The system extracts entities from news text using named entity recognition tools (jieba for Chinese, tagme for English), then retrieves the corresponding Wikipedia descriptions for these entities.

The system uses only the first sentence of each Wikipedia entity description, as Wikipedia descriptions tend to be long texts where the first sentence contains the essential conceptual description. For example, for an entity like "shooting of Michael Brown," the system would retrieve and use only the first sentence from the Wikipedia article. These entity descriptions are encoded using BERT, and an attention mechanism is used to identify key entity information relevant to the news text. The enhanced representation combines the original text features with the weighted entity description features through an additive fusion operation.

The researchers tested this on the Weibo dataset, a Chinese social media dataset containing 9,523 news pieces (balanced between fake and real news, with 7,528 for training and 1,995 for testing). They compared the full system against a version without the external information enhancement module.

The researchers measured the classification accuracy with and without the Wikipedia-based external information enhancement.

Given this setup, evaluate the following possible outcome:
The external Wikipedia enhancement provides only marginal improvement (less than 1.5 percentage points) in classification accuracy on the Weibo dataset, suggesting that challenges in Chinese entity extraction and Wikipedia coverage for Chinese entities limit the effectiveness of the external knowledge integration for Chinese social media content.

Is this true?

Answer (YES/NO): NO